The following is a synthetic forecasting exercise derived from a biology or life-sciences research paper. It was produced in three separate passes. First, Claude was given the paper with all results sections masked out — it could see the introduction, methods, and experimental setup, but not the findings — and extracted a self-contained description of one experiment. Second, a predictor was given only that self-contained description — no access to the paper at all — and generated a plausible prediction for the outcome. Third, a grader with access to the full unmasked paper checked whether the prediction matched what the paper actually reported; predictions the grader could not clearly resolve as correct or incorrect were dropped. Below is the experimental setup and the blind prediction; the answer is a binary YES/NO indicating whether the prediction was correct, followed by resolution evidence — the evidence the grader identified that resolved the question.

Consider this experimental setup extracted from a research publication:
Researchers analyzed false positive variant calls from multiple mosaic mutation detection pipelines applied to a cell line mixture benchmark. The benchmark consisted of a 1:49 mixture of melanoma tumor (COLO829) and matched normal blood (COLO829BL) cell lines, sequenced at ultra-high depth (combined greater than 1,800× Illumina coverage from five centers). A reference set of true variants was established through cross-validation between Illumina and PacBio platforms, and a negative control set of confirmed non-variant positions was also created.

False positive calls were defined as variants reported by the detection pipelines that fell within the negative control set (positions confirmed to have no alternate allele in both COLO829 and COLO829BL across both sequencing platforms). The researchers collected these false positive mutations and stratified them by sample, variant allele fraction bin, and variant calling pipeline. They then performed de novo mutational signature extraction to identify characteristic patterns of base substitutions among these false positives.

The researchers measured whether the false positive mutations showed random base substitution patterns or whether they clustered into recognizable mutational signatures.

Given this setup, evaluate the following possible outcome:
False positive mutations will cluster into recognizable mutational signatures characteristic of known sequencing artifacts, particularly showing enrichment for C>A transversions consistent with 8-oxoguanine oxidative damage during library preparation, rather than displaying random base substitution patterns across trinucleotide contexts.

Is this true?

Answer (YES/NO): NO